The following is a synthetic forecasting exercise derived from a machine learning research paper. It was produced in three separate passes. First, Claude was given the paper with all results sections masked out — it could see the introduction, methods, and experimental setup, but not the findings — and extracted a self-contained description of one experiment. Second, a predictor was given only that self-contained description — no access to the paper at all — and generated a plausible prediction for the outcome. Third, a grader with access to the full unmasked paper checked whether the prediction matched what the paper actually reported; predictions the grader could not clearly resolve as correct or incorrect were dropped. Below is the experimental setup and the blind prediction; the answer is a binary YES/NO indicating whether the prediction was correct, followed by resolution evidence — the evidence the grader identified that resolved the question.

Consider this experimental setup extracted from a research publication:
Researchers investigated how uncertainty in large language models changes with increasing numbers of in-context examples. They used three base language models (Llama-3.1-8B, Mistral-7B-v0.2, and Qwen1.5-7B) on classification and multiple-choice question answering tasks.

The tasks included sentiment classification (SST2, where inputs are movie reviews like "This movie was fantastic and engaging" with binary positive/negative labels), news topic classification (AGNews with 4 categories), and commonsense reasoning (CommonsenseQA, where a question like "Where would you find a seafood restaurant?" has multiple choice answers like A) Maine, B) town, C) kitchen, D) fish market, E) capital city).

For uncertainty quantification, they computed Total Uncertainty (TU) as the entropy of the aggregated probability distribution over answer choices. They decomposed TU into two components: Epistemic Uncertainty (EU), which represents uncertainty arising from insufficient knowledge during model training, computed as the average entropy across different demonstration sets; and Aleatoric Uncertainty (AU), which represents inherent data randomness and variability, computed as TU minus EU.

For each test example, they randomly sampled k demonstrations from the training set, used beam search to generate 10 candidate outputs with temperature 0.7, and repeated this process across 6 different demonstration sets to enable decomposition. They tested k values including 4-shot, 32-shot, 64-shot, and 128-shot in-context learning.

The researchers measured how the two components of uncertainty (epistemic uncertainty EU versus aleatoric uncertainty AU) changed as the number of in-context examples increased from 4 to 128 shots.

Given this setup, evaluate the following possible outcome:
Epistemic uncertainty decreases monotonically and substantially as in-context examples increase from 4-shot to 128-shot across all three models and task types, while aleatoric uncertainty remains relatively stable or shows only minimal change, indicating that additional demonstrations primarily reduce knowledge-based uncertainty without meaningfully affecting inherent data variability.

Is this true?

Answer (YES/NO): NO